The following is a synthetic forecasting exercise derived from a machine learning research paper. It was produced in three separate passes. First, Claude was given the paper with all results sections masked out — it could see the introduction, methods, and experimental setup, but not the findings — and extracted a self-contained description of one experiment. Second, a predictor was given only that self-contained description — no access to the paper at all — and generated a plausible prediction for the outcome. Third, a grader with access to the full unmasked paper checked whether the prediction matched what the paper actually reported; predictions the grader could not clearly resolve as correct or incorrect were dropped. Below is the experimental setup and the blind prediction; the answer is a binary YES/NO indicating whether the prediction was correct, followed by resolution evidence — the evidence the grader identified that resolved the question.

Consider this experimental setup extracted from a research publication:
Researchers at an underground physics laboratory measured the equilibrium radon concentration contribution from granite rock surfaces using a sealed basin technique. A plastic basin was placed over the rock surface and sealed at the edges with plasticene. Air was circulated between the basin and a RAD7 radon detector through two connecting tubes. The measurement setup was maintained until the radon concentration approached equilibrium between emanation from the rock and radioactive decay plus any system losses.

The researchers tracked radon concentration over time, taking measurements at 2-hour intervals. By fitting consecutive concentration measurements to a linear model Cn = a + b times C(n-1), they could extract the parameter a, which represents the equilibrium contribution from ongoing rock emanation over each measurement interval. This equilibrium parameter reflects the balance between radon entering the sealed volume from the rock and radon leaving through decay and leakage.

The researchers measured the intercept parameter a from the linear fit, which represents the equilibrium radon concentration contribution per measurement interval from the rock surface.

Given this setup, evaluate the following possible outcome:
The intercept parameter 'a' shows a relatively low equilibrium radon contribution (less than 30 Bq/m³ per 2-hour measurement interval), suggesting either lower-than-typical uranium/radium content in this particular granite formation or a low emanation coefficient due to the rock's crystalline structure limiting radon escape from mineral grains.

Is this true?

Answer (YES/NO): NO